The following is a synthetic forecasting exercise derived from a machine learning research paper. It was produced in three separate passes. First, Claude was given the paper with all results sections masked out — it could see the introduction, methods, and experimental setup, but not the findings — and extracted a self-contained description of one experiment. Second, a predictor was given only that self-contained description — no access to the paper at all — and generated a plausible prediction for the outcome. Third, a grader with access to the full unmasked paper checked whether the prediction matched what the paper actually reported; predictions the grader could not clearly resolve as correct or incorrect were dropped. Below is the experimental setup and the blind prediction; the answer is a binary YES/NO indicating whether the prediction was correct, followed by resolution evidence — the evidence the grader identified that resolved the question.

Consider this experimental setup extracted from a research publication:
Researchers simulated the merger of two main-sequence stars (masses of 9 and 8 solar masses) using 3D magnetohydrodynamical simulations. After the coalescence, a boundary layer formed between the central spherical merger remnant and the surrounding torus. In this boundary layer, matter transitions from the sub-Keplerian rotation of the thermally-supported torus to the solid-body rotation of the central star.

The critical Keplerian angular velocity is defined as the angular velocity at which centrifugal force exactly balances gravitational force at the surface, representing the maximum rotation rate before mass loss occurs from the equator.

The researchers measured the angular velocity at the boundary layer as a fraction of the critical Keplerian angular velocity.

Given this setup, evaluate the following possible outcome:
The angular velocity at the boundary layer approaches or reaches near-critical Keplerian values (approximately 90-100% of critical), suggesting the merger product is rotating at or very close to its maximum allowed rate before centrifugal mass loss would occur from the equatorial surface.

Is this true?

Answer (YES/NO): NO